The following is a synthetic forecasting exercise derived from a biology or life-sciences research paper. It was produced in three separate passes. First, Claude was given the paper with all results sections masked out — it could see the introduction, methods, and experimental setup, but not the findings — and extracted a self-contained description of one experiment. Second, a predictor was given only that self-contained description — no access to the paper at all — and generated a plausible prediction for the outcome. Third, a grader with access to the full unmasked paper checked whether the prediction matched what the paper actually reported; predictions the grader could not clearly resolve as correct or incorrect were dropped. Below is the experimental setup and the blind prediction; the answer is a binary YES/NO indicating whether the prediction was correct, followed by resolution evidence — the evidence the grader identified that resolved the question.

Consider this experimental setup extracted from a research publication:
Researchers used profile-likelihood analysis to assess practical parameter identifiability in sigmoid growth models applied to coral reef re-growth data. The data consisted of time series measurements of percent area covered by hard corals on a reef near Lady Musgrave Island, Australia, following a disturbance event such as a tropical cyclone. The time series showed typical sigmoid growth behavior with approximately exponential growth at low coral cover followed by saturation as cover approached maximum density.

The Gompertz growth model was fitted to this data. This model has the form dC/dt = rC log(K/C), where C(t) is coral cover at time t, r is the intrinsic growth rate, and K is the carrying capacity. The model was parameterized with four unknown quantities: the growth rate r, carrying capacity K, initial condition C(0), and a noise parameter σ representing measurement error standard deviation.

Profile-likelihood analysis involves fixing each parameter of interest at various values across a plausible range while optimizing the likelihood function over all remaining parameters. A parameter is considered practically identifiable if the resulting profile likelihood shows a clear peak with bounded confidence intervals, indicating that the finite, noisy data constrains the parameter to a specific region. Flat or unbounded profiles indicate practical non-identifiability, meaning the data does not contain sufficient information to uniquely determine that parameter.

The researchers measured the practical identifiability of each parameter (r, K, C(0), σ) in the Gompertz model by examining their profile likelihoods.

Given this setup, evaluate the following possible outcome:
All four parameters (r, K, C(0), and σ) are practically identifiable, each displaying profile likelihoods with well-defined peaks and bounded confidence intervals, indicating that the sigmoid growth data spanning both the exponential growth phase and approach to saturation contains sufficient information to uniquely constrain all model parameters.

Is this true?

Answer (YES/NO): NO